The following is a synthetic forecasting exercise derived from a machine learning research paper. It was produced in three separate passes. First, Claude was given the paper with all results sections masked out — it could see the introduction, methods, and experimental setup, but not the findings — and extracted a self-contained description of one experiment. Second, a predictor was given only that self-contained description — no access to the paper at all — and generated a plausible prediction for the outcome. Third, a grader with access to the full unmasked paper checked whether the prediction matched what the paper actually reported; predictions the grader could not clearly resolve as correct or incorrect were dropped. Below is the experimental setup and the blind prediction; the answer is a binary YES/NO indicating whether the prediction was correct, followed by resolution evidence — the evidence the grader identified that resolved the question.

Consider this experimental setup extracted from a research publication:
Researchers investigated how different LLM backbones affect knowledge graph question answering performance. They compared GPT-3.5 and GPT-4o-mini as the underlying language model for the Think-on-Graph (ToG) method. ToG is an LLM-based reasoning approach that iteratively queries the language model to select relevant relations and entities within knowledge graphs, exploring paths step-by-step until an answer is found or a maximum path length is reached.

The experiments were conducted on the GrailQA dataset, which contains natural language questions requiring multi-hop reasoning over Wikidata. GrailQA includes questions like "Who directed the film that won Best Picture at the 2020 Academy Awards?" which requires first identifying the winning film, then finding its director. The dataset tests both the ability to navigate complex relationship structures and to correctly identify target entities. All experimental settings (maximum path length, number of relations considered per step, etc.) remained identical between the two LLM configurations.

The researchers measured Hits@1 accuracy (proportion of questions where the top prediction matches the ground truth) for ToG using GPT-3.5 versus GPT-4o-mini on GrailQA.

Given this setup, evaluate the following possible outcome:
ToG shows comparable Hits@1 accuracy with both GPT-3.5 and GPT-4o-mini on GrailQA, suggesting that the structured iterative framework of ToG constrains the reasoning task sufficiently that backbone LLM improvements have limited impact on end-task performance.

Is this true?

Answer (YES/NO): NO